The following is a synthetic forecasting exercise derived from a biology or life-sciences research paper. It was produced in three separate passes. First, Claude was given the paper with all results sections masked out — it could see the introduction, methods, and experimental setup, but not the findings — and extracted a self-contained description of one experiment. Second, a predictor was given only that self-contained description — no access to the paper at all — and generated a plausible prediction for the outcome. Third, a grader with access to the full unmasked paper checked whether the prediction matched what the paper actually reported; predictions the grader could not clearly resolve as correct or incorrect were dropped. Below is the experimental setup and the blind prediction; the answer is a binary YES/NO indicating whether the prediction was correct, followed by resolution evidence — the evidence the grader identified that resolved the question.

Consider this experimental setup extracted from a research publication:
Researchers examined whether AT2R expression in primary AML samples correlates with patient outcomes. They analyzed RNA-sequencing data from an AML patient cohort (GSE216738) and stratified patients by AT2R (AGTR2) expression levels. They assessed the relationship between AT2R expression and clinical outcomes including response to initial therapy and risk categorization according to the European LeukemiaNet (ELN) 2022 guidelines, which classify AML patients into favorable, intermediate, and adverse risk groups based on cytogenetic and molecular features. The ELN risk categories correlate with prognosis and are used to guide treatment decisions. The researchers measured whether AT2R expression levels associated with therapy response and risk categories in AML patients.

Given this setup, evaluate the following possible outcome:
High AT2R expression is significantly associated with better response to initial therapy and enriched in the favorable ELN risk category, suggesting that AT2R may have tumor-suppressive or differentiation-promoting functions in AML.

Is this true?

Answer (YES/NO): YES